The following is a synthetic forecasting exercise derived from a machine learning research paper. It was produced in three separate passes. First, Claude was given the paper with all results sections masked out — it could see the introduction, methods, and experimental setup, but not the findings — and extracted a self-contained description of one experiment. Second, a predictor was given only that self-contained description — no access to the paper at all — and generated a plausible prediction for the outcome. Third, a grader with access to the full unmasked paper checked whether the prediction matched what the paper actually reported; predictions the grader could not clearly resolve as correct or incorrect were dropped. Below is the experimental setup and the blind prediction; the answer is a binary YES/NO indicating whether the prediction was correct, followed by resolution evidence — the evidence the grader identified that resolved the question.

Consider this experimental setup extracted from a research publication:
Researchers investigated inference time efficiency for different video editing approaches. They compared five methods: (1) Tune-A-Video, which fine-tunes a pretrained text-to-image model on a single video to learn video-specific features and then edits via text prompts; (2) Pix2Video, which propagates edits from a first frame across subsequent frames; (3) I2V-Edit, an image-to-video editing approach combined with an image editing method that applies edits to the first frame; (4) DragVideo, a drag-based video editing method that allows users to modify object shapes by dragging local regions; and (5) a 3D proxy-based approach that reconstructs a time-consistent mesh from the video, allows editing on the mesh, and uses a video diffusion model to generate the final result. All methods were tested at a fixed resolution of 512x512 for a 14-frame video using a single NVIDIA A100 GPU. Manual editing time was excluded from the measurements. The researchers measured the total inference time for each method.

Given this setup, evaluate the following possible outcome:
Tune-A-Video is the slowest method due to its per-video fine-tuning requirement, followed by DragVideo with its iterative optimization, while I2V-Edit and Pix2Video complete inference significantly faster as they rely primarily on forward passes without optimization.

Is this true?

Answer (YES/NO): NO